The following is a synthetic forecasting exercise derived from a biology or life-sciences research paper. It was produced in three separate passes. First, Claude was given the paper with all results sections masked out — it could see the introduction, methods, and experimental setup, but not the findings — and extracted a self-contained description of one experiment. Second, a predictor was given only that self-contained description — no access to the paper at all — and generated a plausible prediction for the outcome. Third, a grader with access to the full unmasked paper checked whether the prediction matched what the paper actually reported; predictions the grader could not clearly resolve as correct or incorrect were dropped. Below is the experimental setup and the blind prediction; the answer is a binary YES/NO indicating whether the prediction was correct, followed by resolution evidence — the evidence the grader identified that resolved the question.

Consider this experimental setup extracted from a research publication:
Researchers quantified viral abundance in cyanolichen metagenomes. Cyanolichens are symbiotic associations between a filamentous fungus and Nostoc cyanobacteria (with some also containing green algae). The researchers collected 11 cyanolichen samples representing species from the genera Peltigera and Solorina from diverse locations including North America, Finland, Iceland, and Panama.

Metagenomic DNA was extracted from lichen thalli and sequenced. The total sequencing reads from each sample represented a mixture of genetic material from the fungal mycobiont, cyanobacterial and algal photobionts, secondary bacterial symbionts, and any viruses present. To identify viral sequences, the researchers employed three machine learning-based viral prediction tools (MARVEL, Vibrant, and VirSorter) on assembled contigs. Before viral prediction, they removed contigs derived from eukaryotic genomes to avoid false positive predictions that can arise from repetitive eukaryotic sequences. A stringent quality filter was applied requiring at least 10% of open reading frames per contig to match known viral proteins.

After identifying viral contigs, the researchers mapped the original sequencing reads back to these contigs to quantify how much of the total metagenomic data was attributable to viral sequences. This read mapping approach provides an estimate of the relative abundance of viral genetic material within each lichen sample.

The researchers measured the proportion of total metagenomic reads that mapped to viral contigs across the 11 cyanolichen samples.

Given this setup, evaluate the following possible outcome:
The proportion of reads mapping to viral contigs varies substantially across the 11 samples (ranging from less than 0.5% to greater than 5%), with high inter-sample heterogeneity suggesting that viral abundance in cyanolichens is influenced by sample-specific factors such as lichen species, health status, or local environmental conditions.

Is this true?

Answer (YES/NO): NO